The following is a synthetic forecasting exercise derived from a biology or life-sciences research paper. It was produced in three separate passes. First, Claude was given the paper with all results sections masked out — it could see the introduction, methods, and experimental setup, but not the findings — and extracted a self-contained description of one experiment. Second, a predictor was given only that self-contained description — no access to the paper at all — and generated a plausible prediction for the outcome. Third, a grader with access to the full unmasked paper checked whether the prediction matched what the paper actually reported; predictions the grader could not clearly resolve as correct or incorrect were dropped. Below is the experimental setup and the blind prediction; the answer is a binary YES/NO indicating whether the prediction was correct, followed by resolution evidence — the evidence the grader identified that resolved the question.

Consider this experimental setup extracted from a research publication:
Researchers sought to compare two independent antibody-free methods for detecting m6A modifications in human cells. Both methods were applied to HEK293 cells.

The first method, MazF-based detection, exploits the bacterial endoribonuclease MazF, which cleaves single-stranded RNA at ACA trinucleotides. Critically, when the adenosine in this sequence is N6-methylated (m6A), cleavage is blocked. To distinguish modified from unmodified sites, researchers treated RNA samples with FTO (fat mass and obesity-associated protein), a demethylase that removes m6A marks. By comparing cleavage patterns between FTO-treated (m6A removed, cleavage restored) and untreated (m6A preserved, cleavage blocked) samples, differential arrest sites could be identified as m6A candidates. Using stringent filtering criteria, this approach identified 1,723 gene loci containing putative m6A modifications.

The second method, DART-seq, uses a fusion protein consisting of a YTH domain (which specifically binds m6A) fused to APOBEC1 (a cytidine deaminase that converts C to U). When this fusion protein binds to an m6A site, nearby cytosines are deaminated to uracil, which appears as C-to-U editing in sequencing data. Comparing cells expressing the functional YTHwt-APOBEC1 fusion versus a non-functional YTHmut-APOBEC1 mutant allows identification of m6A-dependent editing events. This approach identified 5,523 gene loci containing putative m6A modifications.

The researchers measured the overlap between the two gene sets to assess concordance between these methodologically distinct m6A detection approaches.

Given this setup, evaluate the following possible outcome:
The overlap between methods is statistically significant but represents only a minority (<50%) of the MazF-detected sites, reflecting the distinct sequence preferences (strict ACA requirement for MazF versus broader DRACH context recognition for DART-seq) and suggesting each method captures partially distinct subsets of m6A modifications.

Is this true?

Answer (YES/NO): NO